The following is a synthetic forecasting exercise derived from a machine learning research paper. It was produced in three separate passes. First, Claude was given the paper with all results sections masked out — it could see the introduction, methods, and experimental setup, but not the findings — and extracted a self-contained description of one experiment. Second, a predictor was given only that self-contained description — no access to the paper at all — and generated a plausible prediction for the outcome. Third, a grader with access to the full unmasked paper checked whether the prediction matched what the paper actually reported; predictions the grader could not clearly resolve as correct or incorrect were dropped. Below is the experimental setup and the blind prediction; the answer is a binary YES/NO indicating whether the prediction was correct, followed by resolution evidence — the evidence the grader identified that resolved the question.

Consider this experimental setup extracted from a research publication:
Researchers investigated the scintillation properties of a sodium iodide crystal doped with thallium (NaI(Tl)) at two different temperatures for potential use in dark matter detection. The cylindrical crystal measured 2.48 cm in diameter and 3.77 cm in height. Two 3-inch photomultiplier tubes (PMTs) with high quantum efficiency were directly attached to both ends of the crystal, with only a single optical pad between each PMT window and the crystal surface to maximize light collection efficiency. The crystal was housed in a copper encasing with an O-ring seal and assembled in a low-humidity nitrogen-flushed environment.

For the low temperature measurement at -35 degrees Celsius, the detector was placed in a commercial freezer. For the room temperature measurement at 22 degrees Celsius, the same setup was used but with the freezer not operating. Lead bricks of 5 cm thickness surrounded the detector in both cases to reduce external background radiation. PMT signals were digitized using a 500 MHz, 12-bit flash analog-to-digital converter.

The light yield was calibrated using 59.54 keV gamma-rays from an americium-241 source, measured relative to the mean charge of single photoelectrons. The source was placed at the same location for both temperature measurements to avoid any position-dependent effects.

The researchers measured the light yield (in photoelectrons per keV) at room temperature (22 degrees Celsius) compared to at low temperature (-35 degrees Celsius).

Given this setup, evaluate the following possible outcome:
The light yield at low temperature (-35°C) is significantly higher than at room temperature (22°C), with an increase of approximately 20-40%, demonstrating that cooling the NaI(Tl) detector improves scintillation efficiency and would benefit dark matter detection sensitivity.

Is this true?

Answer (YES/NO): NO